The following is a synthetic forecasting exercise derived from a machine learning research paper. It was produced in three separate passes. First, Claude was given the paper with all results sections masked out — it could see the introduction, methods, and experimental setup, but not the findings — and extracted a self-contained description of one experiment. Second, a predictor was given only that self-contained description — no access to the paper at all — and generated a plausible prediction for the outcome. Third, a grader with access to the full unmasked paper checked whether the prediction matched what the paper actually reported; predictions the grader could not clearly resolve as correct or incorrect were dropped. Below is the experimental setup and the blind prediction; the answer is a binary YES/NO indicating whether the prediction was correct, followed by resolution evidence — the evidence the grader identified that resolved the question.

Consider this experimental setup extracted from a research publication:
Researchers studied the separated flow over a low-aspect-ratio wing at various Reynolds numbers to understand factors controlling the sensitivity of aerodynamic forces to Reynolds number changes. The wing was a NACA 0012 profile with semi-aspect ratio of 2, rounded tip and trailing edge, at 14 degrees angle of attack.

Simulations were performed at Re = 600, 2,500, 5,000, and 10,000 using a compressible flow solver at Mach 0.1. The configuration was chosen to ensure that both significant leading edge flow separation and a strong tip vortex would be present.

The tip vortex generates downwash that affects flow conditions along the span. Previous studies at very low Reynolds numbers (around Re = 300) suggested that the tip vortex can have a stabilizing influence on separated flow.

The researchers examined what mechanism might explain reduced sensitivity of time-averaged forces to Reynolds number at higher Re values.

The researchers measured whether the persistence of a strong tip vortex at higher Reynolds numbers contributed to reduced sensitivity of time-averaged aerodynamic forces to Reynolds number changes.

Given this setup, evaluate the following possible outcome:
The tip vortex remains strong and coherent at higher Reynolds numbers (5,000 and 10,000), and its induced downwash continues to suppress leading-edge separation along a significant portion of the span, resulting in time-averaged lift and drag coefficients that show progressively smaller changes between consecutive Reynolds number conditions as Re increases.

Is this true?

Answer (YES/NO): YES